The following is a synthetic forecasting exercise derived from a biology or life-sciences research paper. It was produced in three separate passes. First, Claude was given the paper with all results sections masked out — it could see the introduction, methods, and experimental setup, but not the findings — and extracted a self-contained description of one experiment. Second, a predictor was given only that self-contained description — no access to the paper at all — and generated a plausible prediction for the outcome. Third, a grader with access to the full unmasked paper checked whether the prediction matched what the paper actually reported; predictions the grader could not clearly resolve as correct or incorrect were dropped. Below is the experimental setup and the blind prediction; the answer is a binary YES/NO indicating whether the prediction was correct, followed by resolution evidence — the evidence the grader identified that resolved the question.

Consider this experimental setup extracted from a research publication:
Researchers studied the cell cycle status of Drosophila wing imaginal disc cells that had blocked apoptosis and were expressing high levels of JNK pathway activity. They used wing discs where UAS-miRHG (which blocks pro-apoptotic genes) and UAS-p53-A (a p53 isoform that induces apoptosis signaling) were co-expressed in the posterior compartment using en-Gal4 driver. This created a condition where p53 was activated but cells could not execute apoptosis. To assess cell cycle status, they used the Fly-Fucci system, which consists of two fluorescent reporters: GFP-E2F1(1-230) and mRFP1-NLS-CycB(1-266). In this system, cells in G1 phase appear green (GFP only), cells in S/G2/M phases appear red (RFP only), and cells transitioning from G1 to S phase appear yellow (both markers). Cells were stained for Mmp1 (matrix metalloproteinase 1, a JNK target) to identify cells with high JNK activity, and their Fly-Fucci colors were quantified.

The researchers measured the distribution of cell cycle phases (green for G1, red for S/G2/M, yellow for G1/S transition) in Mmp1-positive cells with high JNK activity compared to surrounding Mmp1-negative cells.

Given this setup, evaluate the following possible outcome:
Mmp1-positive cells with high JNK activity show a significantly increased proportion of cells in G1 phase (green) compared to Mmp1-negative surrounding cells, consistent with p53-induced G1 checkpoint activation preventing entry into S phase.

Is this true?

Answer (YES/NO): NO